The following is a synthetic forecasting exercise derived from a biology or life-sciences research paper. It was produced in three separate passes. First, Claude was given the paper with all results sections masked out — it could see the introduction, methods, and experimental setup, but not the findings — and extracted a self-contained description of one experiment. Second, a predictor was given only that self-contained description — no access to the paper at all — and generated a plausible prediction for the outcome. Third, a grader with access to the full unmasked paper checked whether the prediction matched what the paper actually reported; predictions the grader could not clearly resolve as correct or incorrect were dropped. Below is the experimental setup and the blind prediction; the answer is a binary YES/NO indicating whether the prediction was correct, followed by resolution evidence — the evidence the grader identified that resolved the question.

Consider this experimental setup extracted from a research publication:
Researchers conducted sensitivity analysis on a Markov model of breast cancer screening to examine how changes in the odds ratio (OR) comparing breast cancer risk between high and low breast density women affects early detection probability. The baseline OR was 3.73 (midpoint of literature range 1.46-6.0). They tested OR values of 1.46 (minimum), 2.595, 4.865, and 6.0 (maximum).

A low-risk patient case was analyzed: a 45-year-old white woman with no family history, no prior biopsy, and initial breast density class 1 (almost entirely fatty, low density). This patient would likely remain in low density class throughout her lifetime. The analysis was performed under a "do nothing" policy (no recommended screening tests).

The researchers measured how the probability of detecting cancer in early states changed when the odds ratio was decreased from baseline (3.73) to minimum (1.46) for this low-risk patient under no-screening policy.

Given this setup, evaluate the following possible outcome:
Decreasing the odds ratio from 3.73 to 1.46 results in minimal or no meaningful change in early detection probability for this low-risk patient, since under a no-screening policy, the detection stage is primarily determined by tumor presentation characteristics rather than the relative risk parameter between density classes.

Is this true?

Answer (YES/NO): NO